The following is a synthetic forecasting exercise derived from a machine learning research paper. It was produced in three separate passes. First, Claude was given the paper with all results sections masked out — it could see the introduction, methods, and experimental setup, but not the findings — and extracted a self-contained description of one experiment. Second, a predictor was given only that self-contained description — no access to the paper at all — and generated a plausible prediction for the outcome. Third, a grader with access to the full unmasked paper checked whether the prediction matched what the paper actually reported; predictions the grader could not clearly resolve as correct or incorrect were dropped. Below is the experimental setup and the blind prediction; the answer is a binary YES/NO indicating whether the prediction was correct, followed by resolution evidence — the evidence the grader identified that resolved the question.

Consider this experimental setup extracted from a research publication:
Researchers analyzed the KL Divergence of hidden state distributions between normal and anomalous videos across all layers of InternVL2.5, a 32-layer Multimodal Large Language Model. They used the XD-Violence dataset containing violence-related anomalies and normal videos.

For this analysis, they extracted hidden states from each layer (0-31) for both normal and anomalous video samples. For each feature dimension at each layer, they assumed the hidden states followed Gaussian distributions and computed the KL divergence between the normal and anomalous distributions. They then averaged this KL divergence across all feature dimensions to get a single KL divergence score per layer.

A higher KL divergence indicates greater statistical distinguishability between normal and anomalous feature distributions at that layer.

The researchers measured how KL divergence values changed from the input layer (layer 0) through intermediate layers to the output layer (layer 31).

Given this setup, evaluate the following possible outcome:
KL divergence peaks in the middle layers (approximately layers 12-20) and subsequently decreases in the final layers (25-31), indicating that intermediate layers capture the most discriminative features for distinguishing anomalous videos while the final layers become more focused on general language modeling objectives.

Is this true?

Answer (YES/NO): YES